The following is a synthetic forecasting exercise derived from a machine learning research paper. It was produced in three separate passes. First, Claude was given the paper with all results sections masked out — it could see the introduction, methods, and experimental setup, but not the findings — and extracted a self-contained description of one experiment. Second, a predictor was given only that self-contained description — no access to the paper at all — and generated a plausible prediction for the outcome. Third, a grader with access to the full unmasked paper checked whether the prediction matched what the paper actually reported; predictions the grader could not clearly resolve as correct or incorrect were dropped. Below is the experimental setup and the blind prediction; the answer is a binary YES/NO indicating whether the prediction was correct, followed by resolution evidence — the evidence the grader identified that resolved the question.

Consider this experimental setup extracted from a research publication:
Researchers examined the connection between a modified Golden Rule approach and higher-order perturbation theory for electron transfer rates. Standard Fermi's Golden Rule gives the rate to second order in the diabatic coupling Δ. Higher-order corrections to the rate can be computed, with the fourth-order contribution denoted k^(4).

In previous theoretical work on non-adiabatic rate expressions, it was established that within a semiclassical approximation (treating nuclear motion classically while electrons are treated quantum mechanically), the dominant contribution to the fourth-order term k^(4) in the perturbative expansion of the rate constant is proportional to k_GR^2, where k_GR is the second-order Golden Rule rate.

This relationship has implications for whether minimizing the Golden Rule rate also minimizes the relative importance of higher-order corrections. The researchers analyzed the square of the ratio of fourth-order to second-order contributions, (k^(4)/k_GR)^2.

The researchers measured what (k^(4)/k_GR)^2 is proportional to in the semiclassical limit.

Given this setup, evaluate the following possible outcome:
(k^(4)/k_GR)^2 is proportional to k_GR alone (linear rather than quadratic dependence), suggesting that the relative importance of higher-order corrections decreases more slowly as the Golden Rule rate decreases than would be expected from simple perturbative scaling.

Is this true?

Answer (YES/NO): NO